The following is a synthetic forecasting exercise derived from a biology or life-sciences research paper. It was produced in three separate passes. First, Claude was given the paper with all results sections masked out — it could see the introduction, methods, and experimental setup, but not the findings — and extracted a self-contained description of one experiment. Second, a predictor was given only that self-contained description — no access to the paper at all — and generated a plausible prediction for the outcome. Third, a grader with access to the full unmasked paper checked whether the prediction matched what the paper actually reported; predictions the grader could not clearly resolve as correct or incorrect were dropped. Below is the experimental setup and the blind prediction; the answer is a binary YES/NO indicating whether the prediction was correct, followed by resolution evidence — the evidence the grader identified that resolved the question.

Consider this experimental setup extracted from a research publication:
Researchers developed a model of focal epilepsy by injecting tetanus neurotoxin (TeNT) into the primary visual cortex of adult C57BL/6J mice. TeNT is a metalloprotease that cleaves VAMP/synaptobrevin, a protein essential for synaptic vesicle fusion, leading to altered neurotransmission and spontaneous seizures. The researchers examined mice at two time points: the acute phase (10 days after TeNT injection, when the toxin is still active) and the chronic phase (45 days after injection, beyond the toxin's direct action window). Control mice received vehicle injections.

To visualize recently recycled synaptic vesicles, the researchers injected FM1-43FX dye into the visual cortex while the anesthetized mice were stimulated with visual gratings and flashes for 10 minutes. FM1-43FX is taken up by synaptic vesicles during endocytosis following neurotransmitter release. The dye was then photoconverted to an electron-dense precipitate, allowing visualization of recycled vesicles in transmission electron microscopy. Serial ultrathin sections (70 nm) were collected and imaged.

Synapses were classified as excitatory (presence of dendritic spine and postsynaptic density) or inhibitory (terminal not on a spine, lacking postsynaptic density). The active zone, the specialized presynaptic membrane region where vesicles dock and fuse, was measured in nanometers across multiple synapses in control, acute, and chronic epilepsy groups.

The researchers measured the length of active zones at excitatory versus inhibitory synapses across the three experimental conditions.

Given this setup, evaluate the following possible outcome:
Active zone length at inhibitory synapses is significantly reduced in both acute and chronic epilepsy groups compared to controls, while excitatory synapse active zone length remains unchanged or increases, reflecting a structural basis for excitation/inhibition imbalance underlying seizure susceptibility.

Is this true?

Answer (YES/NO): NO